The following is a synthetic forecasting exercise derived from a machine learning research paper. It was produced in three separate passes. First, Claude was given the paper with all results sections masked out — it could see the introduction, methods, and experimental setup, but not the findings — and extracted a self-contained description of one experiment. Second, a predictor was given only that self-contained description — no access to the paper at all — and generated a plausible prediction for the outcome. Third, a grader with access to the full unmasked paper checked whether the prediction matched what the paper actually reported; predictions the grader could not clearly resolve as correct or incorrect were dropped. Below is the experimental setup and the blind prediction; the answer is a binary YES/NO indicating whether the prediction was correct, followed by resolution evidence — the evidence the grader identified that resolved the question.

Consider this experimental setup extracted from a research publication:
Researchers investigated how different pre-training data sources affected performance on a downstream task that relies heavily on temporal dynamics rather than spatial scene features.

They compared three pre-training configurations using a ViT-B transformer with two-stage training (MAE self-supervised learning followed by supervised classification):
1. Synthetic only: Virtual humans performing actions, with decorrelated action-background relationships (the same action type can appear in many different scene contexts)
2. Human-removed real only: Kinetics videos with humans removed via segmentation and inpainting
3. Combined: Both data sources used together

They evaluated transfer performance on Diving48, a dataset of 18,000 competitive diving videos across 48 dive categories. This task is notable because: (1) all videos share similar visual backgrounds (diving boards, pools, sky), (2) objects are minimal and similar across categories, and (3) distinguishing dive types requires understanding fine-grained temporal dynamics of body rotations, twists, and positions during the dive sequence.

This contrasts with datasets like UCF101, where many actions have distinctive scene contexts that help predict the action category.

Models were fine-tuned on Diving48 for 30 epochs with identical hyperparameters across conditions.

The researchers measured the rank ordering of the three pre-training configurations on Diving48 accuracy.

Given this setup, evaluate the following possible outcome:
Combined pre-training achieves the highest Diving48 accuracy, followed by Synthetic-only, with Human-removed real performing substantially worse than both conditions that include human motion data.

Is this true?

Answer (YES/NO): NO